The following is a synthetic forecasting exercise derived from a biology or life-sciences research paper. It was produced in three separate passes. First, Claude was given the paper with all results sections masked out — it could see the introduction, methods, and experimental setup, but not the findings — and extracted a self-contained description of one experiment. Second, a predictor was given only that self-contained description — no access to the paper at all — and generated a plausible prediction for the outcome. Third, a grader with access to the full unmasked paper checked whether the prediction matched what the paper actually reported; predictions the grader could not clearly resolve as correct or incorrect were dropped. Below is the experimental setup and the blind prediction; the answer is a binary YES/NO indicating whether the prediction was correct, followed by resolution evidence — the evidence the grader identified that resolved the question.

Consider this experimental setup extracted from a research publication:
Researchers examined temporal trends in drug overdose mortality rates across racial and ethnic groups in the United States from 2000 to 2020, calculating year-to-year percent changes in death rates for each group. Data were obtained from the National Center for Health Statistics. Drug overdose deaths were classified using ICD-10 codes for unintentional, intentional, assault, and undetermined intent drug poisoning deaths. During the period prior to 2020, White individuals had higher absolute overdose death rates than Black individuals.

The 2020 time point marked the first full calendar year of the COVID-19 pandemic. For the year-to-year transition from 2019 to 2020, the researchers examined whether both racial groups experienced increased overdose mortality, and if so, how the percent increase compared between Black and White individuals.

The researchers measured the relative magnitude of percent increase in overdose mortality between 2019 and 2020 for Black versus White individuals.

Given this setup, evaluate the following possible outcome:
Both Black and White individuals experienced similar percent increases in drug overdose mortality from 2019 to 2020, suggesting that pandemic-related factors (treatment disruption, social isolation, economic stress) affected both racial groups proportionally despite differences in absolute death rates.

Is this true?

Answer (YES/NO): NO